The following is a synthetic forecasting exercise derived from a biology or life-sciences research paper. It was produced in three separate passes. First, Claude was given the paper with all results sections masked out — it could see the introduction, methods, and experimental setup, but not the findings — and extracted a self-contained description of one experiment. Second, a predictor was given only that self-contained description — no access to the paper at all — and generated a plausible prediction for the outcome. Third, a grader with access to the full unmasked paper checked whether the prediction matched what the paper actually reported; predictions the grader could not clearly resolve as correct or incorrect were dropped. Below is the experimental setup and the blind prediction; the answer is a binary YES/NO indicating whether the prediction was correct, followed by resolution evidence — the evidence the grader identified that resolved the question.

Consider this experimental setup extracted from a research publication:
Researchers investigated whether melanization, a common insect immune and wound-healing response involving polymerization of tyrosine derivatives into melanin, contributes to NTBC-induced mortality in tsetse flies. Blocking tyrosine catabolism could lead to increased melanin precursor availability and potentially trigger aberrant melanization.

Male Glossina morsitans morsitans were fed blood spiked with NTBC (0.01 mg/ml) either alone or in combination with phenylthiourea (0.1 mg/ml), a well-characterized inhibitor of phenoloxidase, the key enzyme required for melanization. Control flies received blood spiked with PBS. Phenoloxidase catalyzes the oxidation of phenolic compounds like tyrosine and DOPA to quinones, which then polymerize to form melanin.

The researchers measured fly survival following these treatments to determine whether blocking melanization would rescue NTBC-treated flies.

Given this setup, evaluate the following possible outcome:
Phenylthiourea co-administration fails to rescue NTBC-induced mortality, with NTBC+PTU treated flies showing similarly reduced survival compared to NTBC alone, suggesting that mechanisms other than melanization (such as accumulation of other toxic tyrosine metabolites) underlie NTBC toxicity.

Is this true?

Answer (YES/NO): YES